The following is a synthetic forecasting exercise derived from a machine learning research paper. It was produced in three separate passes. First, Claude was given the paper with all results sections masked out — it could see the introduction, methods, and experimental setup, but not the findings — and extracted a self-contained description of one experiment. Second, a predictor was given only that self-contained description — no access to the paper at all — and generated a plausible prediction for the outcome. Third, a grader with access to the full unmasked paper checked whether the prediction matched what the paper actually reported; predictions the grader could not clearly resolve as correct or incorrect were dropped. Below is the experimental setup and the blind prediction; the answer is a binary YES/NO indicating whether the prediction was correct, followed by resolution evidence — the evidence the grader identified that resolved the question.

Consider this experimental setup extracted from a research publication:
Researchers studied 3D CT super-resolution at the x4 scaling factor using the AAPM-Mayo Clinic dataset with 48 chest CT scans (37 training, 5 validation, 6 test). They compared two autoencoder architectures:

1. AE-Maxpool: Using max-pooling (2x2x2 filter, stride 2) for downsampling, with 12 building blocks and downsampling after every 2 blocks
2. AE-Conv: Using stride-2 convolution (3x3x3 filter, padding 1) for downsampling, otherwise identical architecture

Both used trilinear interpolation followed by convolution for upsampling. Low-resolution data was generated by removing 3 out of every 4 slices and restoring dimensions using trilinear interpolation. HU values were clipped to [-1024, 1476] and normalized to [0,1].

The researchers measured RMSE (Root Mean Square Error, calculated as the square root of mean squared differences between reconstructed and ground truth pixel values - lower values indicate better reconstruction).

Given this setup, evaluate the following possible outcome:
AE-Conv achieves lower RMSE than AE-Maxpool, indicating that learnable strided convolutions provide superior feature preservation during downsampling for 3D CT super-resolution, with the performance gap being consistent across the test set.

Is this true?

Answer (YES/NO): NO